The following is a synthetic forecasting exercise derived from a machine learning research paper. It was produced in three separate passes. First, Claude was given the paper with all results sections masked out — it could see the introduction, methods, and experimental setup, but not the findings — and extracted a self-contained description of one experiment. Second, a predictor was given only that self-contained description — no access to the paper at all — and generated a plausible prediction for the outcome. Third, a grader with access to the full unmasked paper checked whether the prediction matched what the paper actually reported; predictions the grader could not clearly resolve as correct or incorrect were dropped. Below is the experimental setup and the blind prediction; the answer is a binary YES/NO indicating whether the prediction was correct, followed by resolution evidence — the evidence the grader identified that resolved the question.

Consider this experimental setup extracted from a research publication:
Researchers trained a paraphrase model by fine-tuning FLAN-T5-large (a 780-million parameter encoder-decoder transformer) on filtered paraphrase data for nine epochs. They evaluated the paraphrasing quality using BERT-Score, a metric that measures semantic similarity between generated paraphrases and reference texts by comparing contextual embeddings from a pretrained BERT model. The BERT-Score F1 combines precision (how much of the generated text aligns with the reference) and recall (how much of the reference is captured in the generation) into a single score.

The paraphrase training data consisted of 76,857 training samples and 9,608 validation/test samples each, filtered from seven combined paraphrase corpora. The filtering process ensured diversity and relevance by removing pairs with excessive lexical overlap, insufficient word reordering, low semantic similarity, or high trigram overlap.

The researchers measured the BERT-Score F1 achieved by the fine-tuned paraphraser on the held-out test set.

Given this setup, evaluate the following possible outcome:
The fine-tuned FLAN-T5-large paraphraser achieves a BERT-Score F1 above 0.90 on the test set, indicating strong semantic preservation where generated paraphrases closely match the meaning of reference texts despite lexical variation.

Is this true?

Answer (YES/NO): NO